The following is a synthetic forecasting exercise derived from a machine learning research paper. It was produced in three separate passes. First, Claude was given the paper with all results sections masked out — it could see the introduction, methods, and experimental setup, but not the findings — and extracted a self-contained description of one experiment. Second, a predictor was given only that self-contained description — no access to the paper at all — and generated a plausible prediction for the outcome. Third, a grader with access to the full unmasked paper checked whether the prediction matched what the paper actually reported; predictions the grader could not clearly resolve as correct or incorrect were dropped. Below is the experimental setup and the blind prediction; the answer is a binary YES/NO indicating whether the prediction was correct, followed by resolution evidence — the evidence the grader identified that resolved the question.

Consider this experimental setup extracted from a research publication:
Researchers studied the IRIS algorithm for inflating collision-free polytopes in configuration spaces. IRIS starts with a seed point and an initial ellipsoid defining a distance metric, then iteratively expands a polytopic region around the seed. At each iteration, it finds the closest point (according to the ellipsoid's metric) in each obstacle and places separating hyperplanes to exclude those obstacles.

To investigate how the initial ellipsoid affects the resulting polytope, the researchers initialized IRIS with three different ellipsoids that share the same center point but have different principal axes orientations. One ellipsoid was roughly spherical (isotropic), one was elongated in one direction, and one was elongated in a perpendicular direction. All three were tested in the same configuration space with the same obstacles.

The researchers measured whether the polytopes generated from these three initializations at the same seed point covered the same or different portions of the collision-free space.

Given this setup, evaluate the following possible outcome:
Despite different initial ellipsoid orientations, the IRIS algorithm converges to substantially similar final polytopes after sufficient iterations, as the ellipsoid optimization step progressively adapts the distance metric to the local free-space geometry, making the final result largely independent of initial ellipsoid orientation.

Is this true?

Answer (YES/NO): NO